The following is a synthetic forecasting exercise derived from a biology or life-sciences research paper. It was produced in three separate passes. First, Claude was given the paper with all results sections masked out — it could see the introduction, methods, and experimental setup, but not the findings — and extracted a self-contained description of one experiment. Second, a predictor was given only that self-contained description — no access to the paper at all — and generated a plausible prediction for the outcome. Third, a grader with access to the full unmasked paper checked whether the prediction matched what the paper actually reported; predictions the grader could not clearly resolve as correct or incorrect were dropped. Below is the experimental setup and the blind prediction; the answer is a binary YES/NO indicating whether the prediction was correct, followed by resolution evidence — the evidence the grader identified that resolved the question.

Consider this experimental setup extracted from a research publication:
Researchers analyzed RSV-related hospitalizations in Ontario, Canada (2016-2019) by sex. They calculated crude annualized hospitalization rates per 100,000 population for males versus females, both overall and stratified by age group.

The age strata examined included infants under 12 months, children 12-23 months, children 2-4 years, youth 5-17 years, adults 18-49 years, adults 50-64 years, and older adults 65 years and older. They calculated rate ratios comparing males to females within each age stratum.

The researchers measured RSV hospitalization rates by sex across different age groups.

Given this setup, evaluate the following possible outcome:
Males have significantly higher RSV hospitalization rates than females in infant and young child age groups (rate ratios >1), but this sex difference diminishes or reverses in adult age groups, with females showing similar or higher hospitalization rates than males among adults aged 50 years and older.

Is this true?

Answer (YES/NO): NO